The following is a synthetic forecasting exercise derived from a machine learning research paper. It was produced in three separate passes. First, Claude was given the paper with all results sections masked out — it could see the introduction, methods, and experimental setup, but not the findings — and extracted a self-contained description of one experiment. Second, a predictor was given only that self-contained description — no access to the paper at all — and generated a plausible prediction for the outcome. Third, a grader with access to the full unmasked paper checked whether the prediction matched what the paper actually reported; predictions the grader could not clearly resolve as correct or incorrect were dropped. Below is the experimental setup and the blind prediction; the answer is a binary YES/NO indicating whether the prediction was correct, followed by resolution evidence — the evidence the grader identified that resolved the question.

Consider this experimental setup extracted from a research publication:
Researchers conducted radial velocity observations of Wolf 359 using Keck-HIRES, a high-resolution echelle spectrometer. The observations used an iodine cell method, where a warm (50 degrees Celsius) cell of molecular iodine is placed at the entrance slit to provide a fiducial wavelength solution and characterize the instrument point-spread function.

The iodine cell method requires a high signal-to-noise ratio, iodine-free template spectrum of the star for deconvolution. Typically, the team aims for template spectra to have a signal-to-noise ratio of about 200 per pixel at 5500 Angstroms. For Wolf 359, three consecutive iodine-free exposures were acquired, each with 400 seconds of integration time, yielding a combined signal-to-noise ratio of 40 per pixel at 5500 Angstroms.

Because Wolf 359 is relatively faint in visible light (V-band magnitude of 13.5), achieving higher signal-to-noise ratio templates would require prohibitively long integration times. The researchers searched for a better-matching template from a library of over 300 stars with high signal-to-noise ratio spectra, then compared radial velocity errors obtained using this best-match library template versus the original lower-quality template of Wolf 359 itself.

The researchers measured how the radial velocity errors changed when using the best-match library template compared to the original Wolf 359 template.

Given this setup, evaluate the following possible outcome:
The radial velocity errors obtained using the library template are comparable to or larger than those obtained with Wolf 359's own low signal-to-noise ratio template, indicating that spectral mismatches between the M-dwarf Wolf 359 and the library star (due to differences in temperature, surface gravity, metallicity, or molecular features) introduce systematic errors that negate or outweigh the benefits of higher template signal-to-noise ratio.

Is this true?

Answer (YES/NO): YES